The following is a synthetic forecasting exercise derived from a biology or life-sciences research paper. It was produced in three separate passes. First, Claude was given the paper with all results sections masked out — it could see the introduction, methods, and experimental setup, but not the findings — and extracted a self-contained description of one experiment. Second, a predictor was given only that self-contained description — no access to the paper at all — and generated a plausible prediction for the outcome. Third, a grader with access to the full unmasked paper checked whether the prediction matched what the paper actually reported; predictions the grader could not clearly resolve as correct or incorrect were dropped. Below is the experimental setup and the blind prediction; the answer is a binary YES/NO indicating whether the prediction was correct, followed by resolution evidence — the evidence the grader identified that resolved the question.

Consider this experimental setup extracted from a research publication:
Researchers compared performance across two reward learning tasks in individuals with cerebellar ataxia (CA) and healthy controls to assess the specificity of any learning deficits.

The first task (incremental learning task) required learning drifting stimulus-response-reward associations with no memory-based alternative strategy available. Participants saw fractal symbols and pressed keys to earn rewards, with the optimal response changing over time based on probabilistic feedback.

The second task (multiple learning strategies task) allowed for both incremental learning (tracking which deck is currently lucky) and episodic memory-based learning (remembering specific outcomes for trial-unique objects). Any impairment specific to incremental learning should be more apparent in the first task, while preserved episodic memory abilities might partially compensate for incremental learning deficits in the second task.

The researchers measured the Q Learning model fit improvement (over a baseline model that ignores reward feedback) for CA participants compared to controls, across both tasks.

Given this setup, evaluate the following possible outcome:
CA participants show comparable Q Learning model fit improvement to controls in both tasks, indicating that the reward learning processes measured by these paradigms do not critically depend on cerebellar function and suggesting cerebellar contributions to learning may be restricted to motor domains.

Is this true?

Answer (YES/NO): NO